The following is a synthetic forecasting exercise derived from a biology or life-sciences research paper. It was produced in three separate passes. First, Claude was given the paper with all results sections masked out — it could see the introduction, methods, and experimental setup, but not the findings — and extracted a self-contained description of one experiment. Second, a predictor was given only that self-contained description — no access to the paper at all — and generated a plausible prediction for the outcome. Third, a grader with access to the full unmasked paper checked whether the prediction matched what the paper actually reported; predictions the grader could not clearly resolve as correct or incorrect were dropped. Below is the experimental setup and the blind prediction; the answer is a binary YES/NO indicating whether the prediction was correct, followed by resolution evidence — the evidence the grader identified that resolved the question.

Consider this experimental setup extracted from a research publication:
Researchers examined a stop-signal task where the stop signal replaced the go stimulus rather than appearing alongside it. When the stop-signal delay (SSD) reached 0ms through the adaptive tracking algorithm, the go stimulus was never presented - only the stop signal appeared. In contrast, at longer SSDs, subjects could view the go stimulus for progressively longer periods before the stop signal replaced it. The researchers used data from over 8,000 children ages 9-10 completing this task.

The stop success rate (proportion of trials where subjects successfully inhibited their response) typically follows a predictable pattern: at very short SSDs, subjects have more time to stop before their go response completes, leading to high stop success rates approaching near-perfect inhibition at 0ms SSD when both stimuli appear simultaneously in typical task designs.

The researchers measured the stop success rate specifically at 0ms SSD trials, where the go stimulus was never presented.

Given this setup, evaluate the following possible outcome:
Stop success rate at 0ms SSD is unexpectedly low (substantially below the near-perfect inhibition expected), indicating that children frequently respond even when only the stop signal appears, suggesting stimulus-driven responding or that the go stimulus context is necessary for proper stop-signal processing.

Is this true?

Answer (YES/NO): YES